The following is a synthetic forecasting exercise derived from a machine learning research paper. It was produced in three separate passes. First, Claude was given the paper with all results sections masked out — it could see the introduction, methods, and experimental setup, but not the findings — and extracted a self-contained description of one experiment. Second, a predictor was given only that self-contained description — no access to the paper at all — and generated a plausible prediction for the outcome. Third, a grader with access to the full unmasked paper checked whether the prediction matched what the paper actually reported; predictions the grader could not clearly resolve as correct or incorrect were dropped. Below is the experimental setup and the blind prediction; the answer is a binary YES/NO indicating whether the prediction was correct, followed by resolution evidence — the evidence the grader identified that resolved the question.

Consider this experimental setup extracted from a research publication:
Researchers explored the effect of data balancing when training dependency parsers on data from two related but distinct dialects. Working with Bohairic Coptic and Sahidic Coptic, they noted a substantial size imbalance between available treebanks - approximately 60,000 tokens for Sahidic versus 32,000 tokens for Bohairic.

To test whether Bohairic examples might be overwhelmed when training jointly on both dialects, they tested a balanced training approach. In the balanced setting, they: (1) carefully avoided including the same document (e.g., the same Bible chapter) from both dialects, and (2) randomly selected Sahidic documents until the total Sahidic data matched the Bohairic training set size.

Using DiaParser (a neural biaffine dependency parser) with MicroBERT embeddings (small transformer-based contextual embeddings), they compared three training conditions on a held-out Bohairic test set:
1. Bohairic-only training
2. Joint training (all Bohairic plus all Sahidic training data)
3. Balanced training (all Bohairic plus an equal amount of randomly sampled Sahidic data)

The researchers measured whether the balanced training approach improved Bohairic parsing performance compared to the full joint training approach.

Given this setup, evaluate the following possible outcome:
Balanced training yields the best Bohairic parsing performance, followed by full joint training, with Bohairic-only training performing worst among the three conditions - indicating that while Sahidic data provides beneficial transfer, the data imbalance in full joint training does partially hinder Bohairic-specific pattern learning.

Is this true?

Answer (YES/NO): NO